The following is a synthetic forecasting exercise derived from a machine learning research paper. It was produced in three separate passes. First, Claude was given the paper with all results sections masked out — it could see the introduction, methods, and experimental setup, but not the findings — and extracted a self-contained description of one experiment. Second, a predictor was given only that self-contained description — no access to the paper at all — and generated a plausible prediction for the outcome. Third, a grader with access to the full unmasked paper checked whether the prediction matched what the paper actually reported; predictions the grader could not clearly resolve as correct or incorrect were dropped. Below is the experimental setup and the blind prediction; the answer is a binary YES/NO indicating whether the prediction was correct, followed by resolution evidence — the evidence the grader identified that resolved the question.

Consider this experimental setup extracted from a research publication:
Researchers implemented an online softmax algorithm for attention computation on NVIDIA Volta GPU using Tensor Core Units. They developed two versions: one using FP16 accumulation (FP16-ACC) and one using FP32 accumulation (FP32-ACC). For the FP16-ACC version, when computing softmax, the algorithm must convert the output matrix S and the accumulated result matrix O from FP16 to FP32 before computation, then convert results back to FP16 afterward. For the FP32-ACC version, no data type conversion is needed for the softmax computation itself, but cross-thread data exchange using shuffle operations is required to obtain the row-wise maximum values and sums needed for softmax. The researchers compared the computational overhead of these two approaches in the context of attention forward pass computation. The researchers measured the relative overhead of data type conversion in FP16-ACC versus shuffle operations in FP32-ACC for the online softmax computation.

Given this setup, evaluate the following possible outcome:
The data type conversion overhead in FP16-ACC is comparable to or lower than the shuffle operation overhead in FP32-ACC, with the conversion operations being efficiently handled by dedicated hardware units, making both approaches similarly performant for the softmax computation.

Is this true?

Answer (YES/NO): NO